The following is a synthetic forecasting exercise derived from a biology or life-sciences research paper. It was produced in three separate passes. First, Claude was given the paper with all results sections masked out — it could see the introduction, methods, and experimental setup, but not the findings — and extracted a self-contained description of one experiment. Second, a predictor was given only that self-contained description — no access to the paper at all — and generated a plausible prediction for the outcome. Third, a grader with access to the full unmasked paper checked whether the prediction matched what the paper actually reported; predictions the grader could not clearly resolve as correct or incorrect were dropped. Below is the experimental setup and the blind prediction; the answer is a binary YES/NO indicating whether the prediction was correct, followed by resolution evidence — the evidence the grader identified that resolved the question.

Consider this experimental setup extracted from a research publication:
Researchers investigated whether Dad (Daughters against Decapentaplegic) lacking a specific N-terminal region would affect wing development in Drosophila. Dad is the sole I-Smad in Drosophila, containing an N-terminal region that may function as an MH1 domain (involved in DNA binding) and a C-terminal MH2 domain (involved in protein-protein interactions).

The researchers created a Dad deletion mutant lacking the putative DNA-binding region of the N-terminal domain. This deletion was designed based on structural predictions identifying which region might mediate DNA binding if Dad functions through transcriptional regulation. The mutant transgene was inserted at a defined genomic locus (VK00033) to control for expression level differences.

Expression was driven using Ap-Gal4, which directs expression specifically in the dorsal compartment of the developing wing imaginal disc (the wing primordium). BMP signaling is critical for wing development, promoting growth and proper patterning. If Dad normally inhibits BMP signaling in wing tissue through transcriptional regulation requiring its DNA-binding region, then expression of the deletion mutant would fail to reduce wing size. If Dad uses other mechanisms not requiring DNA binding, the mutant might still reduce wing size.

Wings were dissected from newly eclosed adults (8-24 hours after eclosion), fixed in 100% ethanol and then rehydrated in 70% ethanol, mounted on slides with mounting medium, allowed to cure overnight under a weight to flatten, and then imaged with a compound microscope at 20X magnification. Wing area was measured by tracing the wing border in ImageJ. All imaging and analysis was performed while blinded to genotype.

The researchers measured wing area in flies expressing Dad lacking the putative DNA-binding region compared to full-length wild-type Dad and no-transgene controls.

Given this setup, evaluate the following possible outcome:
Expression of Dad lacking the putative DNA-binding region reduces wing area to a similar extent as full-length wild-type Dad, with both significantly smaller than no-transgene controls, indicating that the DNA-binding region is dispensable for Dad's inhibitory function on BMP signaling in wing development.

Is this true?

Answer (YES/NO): NO